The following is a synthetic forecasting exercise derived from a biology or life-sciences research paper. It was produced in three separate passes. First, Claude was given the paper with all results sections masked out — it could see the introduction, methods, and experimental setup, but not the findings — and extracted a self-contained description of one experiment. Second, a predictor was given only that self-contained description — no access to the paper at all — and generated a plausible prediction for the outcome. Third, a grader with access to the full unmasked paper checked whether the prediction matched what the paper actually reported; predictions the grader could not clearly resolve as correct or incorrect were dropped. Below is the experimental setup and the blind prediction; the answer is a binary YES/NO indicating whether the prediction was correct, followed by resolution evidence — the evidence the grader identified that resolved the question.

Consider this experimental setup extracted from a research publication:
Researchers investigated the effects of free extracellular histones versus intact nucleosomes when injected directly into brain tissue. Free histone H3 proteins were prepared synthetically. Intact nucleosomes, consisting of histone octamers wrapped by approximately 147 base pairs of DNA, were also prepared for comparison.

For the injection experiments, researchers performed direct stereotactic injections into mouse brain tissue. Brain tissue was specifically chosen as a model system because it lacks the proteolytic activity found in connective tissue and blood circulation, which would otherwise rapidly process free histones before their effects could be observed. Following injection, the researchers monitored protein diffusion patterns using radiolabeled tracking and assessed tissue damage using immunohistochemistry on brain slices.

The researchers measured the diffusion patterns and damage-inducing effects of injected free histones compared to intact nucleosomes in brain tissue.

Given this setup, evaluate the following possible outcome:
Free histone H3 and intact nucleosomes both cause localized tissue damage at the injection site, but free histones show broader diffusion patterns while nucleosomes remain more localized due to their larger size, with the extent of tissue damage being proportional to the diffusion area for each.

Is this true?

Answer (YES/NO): NO